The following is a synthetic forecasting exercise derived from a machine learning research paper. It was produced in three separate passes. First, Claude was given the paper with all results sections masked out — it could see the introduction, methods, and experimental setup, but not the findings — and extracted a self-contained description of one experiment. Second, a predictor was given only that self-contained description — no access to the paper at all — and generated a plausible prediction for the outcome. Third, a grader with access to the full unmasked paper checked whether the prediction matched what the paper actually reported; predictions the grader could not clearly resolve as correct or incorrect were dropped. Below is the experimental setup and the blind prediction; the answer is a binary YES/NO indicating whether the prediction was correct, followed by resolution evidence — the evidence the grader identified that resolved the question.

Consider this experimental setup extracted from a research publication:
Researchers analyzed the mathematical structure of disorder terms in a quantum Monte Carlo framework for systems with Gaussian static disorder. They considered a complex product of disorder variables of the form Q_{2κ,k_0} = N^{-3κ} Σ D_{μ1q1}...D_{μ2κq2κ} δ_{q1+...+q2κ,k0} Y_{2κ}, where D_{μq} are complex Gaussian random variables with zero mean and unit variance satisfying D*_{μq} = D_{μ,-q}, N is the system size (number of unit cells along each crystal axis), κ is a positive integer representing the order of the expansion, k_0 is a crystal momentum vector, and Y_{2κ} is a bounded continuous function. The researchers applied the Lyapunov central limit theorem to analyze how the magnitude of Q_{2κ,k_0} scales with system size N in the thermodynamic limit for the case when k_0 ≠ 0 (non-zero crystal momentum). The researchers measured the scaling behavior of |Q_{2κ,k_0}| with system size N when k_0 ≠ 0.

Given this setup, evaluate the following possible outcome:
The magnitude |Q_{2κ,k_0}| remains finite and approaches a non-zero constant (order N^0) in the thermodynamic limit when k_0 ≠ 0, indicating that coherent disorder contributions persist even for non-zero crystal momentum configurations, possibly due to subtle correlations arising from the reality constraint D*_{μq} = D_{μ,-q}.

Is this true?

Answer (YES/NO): NO